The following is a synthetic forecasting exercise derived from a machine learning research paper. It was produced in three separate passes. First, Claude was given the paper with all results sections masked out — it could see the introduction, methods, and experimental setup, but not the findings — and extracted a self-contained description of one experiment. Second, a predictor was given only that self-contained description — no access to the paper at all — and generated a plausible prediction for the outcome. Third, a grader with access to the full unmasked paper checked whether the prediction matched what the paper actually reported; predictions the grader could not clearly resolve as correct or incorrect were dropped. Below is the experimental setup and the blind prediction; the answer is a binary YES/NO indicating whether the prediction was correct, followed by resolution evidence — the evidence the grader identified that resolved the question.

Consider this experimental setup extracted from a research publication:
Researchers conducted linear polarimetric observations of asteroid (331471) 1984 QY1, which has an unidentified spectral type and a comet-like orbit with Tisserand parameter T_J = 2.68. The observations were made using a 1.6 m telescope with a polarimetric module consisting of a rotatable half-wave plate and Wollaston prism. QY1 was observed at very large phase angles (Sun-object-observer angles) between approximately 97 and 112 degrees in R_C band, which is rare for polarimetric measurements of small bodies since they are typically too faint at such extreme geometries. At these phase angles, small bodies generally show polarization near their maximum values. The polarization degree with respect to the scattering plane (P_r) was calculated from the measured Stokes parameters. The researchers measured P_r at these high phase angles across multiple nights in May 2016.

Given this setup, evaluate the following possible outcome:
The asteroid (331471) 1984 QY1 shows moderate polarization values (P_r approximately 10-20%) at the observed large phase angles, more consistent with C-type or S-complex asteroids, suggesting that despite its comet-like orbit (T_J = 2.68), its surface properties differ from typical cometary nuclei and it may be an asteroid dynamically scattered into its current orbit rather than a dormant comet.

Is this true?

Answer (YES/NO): NO